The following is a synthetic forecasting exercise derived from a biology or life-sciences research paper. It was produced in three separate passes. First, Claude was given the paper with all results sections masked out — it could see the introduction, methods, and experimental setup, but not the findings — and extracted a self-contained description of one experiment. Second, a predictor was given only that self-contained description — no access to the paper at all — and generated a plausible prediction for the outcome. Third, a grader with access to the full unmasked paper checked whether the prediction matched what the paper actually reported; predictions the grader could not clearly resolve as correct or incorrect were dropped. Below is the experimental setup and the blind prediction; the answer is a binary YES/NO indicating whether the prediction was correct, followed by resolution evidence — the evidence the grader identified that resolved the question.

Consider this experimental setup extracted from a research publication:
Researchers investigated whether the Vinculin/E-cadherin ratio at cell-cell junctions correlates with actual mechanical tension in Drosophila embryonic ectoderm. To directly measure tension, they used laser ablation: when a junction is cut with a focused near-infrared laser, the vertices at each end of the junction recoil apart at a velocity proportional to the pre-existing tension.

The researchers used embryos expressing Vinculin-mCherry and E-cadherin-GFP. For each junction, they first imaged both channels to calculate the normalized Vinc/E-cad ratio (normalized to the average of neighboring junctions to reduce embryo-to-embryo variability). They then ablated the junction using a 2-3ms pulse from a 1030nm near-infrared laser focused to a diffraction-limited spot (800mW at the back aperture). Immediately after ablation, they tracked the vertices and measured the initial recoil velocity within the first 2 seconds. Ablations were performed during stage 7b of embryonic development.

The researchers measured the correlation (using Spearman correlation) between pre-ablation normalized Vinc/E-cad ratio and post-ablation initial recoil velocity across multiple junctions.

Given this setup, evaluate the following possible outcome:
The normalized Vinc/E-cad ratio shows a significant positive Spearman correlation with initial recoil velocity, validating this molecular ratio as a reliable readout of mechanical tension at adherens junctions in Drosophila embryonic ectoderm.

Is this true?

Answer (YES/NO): YES